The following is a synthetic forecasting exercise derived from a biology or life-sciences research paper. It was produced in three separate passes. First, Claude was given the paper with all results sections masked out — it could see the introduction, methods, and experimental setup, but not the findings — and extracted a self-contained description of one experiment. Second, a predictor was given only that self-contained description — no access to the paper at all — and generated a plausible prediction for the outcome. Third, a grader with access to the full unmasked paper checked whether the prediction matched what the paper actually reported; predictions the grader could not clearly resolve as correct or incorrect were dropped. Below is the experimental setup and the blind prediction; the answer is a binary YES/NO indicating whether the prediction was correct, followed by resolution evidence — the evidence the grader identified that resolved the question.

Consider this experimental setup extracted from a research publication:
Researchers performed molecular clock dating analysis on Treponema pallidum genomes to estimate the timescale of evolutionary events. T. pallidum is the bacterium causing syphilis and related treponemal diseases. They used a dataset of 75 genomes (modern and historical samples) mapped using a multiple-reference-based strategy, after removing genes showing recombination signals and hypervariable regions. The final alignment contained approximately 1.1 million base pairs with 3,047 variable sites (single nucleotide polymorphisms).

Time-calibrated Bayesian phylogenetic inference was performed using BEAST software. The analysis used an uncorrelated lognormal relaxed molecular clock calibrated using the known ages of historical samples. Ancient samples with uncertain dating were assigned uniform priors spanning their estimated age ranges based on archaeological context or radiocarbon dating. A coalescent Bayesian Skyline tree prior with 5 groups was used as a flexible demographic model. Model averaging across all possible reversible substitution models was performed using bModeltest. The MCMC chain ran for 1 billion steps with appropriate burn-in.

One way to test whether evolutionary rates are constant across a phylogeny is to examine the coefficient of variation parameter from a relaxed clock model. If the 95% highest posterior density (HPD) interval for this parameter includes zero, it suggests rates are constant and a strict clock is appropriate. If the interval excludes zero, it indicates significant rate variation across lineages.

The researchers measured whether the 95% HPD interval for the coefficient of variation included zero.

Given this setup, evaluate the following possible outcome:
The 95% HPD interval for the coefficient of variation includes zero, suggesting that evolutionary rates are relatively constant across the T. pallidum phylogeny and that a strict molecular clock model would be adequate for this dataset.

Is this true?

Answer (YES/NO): NO